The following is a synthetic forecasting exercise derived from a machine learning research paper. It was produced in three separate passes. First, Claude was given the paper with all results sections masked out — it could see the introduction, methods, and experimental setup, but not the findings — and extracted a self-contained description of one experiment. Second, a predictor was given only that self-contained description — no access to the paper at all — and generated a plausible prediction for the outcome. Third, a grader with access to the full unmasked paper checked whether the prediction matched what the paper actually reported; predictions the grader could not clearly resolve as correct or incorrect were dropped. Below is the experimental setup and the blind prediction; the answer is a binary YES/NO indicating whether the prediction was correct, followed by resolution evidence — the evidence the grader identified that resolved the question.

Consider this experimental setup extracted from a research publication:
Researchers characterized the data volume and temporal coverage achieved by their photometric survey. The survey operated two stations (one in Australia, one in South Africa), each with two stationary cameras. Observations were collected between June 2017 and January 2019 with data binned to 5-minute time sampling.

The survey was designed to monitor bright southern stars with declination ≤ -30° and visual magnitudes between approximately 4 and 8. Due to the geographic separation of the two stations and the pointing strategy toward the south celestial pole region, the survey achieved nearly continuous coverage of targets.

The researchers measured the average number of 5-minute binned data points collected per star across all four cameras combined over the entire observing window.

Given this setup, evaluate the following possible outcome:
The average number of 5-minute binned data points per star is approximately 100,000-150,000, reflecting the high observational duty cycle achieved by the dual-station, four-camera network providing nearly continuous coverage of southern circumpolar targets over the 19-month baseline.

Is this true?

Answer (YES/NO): NO